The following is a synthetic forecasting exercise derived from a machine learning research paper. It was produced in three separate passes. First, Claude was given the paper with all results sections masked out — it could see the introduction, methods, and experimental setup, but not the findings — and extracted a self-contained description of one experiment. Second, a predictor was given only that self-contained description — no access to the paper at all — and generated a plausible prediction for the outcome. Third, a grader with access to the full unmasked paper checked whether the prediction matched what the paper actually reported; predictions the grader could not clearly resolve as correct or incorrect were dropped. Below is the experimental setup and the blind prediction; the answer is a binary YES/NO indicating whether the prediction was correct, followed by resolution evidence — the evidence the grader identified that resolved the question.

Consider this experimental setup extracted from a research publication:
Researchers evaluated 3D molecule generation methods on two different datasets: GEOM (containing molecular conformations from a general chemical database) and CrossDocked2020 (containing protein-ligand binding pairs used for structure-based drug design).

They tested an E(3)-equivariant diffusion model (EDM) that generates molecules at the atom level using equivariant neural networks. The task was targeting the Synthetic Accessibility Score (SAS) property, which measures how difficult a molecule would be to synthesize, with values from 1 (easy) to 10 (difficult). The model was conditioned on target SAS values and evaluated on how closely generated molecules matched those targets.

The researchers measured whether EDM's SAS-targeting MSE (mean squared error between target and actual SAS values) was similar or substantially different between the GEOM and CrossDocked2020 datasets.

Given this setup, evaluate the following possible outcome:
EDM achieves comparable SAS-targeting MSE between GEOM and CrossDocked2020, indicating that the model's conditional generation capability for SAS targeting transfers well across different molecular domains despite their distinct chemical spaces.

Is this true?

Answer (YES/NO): YES